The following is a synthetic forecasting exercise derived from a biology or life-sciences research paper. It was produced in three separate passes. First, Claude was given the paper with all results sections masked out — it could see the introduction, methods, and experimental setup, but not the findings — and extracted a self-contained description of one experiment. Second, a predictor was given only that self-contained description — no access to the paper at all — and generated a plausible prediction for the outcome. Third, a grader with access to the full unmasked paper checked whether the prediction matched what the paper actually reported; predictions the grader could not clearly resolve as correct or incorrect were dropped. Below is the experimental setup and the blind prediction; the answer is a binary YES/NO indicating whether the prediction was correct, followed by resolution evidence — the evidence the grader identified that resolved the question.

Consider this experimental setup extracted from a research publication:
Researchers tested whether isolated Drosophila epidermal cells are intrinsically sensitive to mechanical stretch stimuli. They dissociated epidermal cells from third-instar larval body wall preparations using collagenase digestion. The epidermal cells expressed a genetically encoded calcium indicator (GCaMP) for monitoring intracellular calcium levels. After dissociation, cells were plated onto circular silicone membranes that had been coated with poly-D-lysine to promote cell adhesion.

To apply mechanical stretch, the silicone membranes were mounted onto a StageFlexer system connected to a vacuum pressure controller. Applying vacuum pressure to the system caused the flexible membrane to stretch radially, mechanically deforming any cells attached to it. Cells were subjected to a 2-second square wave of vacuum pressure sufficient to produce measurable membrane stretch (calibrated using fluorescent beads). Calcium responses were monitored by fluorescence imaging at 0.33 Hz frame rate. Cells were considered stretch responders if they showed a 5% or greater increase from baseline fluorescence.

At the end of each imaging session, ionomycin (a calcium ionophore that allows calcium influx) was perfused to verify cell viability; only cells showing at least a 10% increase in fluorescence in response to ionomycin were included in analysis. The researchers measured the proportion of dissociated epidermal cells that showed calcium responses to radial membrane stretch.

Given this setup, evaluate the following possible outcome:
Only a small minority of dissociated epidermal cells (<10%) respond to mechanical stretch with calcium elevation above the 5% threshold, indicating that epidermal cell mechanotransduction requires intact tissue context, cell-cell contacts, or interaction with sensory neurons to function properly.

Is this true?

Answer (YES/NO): NO